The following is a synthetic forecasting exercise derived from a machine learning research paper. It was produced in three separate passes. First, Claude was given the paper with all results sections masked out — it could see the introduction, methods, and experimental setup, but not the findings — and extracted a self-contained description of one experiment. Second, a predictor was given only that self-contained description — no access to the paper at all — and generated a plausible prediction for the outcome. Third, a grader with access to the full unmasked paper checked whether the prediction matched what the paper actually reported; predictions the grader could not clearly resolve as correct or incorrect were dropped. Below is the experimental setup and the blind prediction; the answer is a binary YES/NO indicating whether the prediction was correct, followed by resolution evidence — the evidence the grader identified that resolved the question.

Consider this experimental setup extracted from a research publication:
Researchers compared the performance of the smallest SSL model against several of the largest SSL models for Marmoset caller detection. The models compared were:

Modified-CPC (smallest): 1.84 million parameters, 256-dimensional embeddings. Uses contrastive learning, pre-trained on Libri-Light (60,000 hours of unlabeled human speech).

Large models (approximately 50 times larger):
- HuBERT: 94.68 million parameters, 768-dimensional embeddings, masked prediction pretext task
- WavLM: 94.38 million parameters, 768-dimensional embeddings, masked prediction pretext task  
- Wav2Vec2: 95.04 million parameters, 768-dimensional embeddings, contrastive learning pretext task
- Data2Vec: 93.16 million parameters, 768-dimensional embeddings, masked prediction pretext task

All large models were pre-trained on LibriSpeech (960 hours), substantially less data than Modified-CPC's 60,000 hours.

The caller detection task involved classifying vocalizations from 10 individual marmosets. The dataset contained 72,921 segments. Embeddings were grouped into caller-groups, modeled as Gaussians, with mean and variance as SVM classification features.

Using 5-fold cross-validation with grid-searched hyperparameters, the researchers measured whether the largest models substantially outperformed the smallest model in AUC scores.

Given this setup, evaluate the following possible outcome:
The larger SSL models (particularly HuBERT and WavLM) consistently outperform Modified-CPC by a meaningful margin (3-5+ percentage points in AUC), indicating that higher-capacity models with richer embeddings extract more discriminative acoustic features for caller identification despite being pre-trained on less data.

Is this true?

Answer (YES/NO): NO